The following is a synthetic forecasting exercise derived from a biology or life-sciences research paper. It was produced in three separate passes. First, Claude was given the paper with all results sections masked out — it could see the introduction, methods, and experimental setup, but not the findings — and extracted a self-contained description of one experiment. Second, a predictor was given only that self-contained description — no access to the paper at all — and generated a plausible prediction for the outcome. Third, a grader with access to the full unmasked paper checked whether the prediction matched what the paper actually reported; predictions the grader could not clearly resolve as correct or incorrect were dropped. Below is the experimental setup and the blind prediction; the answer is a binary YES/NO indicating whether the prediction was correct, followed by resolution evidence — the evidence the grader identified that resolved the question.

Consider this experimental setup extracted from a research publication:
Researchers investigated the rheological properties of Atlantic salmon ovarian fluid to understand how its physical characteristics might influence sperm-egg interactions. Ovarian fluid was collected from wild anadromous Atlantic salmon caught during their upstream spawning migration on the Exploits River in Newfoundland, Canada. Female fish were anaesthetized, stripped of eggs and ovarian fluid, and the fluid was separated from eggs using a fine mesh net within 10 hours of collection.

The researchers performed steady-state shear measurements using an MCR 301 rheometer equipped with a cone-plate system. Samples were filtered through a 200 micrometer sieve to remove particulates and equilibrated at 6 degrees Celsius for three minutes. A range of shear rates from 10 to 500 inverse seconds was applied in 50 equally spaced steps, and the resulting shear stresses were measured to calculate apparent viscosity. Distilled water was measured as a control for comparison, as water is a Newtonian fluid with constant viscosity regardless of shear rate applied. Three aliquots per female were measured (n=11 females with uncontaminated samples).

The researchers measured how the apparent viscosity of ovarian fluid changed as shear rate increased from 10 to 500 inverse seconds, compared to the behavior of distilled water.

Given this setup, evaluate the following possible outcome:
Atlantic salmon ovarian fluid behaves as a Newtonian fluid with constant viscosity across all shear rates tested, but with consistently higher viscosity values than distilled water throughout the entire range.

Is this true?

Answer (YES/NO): NO